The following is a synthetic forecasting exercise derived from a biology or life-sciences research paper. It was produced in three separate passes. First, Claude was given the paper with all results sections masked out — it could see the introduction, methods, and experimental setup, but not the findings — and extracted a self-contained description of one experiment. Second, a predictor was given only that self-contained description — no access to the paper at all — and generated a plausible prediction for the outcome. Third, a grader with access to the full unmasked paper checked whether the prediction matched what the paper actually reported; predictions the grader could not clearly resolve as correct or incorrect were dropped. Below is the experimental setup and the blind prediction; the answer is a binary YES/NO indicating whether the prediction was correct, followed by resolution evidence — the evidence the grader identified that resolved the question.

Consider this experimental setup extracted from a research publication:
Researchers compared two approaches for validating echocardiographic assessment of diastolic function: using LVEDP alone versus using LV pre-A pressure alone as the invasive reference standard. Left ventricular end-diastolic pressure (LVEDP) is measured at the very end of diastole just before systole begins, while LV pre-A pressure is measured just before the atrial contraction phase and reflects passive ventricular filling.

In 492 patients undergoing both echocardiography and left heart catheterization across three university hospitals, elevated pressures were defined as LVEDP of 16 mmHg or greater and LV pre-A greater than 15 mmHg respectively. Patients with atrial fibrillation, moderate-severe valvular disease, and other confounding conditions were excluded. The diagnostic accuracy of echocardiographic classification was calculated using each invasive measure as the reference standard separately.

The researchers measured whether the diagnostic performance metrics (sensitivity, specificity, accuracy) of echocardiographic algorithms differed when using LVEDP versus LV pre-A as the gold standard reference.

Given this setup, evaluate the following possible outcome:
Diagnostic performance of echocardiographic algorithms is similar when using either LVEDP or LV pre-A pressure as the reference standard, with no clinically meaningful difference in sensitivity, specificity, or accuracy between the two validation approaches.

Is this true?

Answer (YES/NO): NO